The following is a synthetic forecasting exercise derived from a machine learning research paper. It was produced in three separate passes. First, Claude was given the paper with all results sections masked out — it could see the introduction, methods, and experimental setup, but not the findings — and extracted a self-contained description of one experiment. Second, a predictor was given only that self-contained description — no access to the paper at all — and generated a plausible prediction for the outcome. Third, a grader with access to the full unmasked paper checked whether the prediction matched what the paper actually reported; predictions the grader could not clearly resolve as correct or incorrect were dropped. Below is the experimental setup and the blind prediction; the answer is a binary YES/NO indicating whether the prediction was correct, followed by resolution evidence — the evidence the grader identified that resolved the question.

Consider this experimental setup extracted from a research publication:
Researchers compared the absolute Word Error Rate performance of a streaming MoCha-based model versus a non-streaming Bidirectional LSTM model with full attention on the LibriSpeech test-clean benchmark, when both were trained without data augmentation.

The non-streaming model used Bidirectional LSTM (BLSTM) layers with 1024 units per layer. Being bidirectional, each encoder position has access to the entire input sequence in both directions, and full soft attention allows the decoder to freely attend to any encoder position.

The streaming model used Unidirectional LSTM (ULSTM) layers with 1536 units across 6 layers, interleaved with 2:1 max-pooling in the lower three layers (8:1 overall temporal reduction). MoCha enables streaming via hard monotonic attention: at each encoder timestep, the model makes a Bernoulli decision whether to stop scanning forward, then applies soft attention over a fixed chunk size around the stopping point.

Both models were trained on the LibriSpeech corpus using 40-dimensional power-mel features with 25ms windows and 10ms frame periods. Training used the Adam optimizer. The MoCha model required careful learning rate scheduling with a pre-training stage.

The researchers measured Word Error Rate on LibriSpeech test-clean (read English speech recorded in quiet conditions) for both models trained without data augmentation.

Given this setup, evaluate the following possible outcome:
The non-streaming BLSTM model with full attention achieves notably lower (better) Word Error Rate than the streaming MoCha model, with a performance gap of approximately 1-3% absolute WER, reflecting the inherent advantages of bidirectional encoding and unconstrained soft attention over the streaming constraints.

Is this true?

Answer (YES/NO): YES